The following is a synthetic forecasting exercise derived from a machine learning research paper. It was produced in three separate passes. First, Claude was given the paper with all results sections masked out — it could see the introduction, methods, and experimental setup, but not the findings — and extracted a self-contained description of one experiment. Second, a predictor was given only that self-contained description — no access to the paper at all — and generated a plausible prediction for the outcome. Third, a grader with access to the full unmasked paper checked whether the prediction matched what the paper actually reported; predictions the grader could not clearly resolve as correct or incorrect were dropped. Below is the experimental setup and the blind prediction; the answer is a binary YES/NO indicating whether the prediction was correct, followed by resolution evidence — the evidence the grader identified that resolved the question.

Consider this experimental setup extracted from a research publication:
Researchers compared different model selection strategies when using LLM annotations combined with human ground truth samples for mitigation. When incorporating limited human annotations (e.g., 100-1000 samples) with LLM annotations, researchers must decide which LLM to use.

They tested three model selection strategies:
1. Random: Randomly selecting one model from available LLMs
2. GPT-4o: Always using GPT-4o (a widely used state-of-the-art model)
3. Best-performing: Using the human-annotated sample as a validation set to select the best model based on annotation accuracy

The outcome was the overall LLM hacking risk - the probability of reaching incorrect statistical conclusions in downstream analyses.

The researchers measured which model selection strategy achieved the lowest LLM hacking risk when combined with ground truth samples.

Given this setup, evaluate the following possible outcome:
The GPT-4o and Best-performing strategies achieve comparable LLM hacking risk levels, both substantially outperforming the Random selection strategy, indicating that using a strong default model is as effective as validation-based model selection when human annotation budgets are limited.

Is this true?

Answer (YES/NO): NO